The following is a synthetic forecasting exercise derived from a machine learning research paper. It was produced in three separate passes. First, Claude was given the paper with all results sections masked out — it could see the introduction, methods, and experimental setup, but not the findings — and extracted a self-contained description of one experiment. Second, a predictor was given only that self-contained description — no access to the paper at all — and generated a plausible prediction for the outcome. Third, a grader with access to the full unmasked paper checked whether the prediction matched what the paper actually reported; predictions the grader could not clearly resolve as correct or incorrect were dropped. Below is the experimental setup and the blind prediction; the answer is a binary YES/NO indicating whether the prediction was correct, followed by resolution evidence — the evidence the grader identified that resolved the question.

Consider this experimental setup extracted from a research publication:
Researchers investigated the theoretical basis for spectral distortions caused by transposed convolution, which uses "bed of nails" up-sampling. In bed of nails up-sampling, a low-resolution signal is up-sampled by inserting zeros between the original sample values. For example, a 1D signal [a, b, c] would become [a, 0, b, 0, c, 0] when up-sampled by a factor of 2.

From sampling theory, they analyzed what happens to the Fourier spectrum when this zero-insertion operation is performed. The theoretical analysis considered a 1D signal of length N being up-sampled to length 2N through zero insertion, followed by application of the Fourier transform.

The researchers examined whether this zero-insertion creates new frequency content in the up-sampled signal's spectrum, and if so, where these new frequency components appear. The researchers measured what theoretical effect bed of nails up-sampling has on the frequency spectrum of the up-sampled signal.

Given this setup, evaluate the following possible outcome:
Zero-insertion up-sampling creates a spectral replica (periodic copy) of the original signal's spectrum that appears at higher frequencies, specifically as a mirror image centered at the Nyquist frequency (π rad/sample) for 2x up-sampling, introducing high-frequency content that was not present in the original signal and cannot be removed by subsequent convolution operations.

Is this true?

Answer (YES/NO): NO